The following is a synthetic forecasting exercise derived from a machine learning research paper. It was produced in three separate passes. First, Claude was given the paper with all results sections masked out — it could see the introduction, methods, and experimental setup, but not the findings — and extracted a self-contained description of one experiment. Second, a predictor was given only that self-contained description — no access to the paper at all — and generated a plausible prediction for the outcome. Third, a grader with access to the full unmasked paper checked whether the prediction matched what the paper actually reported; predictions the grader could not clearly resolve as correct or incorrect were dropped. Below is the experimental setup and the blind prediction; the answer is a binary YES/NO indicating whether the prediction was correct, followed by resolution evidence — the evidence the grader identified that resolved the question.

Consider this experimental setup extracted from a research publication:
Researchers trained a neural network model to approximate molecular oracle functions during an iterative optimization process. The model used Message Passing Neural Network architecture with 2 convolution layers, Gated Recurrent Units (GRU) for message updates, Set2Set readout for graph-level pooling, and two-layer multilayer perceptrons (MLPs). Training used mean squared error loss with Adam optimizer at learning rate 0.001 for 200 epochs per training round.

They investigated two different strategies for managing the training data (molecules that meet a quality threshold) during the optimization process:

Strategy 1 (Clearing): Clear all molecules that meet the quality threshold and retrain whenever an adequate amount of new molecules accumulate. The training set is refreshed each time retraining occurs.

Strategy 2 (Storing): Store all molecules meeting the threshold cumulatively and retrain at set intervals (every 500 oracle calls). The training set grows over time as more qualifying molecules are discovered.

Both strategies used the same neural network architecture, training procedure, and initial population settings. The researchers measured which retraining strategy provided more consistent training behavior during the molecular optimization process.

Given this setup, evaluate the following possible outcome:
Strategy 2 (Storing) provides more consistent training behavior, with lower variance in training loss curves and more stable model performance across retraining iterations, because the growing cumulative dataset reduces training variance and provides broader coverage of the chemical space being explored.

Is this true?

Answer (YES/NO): NO